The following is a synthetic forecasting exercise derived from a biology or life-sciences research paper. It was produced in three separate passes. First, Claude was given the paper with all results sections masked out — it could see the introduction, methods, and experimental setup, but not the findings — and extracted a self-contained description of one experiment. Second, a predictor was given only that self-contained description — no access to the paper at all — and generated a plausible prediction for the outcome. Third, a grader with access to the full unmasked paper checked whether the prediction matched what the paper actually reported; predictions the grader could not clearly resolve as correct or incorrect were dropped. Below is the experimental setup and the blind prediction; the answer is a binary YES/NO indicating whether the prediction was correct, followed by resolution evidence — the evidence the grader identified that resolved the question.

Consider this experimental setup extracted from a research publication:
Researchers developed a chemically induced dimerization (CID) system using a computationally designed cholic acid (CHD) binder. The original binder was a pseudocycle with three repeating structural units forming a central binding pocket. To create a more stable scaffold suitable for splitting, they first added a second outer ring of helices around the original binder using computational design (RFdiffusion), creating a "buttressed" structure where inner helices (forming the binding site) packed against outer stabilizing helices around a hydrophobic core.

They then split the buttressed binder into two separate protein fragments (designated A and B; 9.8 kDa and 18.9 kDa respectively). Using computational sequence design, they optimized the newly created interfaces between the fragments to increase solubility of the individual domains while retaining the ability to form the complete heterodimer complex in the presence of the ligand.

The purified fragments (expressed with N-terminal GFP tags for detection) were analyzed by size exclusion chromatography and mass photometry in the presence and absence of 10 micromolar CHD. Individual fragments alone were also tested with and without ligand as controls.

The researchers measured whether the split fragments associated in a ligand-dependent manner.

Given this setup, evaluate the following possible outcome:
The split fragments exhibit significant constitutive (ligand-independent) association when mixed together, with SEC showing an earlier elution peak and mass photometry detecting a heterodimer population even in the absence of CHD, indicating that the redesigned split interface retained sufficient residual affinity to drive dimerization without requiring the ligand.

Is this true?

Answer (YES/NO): NO